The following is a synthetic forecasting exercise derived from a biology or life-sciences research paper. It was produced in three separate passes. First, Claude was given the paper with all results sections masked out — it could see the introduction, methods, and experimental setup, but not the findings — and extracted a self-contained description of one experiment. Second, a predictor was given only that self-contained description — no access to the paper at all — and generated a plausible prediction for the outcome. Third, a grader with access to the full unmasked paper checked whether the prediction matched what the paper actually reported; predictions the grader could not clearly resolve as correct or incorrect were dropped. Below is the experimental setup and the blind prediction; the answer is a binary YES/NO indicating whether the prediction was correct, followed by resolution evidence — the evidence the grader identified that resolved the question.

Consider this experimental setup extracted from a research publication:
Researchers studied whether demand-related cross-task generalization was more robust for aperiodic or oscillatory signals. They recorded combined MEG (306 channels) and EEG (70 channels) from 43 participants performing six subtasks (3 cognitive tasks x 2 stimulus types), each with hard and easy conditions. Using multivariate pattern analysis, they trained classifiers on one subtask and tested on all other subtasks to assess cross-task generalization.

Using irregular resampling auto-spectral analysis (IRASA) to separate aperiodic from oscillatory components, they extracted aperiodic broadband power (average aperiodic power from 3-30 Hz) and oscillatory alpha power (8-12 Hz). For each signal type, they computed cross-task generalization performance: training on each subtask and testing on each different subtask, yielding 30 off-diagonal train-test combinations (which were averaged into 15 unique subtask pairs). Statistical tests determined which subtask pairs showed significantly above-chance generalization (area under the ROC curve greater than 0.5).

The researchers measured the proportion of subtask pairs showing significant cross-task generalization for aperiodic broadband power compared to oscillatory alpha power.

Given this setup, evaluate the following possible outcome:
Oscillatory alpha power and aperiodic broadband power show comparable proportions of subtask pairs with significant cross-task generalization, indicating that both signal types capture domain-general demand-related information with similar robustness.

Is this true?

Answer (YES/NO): NO